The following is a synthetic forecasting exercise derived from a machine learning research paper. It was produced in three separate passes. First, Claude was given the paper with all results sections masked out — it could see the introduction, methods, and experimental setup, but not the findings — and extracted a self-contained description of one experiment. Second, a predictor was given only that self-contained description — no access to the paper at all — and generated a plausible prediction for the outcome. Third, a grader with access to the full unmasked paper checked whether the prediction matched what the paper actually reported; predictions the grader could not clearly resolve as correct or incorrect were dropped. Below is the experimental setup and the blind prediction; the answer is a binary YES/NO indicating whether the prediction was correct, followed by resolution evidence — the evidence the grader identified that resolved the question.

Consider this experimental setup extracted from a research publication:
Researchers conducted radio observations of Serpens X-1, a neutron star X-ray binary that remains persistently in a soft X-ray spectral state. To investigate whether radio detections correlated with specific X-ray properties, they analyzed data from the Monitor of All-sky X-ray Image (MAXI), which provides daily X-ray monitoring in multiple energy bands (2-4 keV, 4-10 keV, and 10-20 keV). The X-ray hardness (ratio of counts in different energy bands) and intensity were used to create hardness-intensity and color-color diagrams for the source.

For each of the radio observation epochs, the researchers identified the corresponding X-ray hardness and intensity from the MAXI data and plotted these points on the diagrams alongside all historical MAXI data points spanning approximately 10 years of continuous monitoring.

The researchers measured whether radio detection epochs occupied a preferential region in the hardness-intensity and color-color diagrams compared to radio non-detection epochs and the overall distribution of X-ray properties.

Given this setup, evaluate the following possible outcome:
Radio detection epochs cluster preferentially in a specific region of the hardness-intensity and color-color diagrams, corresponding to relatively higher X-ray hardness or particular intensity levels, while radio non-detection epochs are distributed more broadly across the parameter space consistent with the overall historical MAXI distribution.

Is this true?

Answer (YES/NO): NO